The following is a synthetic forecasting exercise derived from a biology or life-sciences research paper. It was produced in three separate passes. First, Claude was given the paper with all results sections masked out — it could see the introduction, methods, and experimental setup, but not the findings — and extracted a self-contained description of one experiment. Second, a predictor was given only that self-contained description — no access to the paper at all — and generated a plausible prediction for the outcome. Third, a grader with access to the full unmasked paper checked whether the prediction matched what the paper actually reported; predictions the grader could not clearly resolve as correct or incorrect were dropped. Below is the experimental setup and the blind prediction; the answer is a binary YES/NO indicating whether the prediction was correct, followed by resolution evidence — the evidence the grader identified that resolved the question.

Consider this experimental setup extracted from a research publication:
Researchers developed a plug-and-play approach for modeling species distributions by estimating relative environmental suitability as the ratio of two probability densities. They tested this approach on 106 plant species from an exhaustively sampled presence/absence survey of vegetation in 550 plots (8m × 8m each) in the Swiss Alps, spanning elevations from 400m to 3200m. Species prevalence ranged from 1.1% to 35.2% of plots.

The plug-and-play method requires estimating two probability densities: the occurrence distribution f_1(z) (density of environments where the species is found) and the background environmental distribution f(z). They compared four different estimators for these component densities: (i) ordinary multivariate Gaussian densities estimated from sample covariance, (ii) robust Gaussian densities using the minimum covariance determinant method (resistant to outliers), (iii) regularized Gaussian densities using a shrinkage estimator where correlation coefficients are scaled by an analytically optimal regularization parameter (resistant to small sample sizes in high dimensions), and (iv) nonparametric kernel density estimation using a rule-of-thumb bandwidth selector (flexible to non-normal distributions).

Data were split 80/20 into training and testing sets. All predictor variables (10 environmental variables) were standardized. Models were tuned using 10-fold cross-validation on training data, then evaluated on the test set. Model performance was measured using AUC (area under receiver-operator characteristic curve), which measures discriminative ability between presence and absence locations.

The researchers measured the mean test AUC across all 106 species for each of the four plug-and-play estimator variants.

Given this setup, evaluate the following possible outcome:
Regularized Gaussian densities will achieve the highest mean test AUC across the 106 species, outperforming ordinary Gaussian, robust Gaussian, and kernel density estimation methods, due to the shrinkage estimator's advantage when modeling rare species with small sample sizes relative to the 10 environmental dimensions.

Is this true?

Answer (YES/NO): NO